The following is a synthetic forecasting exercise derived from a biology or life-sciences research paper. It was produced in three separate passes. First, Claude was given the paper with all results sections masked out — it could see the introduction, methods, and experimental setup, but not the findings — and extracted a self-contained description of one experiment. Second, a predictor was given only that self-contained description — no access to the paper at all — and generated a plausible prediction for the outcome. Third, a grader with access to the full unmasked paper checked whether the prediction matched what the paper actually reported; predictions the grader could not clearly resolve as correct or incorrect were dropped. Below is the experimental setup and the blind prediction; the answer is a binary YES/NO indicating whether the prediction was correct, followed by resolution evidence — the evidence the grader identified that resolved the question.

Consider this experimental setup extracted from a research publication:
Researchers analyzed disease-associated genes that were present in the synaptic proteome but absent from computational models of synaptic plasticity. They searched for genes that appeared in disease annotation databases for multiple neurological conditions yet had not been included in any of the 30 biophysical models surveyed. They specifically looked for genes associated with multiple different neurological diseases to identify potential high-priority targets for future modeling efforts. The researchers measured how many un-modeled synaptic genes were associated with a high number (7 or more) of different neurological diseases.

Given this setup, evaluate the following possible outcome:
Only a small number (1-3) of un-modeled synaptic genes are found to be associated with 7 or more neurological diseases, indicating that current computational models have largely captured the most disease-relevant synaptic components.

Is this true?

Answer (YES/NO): YES